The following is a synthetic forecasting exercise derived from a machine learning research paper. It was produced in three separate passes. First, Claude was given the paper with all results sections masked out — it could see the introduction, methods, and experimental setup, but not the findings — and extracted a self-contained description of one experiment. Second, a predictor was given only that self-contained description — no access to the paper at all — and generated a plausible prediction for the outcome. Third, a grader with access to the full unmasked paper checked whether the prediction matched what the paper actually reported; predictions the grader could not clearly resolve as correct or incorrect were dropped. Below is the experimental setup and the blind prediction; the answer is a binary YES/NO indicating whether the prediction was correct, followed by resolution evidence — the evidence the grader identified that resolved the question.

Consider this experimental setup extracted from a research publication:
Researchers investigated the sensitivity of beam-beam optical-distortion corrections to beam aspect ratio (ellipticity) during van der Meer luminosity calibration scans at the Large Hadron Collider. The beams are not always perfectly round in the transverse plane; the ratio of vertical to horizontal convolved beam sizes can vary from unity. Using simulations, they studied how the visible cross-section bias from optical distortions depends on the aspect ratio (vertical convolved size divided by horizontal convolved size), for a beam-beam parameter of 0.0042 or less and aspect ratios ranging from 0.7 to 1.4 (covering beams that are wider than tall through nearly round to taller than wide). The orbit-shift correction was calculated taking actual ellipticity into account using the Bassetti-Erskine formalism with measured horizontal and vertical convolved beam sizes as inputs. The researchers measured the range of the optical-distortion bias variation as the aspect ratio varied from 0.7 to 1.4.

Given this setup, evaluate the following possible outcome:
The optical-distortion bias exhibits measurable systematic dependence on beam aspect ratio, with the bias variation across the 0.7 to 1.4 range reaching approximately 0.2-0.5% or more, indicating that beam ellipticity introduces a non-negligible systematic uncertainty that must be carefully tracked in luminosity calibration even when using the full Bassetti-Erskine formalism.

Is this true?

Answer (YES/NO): NO